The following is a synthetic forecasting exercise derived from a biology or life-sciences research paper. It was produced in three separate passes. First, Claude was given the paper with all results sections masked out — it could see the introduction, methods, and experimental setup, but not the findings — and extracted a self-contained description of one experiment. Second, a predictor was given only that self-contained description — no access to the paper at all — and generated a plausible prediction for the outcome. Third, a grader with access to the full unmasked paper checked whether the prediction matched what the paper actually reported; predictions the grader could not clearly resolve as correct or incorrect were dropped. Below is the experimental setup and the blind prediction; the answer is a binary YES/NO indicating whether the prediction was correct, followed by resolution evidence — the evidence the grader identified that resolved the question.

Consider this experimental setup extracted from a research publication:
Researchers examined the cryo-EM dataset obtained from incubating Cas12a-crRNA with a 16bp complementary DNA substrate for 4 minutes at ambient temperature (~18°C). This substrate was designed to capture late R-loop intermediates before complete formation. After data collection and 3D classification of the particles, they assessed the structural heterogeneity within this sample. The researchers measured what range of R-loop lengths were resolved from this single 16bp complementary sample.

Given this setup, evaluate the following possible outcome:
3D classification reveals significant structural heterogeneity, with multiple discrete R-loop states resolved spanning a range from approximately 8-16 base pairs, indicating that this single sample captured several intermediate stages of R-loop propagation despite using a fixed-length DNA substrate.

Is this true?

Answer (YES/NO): NO